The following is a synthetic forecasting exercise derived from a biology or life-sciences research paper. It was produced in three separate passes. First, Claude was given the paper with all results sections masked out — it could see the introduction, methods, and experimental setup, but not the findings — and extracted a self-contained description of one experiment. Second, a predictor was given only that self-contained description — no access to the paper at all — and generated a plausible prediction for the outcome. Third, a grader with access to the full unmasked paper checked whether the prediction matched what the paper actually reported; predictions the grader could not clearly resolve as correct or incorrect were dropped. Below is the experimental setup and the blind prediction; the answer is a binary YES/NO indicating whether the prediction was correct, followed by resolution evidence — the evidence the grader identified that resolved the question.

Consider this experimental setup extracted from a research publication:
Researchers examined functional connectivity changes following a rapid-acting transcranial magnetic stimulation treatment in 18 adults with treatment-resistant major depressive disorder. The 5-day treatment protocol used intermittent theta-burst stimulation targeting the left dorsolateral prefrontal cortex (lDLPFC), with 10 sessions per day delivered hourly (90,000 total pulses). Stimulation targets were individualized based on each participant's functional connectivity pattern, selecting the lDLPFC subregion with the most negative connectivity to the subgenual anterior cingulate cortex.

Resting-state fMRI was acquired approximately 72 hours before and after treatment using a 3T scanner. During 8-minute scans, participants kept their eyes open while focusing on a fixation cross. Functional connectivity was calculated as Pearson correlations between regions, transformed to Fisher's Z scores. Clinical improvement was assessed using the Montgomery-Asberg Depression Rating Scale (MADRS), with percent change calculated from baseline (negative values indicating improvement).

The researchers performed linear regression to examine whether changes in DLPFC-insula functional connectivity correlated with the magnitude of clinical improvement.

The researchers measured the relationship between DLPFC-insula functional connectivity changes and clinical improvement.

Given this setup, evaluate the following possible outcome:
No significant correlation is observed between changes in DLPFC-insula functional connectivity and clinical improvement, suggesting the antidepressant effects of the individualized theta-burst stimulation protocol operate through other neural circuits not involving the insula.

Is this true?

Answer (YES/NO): NO